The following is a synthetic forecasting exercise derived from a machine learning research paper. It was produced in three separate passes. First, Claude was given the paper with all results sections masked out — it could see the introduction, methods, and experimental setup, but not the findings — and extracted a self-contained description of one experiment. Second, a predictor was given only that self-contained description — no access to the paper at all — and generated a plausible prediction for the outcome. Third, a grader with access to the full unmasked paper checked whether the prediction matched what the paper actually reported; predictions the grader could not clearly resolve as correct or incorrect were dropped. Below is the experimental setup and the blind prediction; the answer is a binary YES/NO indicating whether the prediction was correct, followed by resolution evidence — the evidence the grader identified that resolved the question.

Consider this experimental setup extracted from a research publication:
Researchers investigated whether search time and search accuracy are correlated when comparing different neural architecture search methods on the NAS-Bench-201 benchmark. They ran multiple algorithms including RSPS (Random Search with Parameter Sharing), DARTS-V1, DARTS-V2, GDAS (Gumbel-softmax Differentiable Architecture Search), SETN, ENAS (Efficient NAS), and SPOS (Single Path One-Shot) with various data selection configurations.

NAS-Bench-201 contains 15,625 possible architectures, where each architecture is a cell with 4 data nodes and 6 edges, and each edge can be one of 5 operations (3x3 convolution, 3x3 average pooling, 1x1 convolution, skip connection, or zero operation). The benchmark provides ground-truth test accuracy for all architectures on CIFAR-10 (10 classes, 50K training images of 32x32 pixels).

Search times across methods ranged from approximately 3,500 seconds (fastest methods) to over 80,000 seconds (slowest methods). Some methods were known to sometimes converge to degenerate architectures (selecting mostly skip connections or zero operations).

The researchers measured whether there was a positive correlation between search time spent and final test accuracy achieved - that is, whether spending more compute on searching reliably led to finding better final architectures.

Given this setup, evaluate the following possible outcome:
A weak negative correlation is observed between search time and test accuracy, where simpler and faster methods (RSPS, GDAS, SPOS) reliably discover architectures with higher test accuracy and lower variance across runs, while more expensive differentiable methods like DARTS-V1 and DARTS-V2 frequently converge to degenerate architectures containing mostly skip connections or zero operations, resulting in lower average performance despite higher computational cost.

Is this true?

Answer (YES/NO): NO